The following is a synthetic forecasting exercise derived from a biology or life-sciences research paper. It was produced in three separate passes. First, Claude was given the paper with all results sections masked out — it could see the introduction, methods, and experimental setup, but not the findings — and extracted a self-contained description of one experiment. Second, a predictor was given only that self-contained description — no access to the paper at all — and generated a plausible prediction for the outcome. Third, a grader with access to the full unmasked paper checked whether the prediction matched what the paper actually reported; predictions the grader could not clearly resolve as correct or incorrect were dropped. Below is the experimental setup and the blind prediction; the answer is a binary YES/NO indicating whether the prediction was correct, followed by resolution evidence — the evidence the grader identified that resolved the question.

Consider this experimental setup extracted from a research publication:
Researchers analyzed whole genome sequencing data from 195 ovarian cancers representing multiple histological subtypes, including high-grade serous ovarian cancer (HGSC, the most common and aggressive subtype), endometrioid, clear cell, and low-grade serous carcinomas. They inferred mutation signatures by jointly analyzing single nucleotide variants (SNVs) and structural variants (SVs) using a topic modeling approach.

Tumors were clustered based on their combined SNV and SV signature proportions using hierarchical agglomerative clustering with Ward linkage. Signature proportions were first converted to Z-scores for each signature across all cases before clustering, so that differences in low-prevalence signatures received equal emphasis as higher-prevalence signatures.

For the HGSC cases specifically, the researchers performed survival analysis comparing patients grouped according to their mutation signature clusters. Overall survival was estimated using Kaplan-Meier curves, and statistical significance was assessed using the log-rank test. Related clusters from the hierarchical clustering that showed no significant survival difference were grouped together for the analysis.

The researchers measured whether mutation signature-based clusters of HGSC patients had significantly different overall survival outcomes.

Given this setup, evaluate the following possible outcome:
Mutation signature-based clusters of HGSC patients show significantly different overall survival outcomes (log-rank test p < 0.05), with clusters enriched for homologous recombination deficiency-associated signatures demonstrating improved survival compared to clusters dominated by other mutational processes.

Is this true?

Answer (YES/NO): YES